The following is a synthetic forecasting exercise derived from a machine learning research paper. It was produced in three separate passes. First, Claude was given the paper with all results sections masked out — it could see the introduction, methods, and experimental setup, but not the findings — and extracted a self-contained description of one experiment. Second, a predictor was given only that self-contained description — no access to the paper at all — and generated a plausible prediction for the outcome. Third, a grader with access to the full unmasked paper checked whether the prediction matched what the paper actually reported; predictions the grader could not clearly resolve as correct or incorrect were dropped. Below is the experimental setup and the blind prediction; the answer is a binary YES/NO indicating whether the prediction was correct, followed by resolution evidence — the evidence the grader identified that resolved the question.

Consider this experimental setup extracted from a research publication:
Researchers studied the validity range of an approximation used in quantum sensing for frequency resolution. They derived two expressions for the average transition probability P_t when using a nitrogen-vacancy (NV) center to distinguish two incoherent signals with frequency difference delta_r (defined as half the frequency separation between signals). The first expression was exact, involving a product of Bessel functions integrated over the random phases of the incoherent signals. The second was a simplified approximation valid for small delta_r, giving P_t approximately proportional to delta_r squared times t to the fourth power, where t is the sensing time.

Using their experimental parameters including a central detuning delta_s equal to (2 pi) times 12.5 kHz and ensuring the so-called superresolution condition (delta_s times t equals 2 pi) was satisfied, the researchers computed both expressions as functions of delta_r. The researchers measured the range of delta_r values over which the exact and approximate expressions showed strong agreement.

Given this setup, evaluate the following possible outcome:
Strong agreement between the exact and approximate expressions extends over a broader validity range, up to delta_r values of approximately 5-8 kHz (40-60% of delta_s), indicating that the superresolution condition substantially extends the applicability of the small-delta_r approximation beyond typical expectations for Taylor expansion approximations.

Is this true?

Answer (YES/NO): NO